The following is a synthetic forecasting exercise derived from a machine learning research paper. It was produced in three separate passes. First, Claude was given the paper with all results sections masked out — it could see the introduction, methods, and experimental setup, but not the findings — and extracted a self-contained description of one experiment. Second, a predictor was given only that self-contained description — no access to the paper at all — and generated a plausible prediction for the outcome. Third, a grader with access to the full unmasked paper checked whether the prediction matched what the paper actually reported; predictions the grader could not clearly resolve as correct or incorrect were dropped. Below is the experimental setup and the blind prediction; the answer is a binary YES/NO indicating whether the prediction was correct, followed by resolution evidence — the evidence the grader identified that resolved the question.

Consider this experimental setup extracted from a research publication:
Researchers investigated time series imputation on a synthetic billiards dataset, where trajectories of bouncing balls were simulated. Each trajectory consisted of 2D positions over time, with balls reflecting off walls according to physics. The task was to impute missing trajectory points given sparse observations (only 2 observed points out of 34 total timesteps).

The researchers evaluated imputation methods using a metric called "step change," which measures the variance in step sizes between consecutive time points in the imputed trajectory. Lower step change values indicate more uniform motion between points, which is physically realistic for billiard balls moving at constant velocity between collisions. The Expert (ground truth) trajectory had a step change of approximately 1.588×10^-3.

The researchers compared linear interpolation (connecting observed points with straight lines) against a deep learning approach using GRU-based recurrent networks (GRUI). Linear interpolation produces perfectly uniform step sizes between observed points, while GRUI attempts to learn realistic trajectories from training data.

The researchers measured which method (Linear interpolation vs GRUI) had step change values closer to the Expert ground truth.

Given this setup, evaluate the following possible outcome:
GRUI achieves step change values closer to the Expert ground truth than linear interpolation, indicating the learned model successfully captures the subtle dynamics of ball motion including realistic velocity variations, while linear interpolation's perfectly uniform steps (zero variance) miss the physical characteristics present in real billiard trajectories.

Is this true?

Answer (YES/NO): NO